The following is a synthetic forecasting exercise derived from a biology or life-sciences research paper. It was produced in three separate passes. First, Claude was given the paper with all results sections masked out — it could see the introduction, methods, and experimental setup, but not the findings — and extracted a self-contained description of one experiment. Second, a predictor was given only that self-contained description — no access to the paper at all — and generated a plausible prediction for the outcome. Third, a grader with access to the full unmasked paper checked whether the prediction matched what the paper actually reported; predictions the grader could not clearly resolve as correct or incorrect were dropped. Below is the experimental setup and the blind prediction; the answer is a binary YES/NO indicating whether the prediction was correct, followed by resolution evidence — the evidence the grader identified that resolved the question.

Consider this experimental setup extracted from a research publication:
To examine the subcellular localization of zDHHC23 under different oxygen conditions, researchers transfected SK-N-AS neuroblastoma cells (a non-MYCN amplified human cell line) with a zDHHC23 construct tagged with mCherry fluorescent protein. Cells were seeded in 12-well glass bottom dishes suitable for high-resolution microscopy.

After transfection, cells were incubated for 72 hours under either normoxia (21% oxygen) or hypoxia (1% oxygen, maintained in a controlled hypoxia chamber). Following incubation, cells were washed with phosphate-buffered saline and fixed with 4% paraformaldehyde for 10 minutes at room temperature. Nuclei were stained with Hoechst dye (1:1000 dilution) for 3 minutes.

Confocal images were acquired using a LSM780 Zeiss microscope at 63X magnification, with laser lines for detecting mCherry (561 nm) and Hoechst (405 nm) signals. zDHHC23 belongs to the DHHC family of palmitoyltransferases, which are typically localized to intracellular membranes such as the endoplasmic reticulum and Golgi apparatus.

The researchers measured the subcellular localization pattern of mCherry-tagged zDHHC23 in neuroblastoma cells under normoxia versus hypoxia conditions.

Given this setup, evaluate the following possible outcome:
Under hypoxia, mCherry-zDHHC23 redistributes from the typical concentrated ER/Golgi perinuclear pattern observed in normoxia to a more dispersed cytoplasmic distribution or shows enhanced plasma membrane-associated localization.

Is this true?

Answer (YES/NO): NO